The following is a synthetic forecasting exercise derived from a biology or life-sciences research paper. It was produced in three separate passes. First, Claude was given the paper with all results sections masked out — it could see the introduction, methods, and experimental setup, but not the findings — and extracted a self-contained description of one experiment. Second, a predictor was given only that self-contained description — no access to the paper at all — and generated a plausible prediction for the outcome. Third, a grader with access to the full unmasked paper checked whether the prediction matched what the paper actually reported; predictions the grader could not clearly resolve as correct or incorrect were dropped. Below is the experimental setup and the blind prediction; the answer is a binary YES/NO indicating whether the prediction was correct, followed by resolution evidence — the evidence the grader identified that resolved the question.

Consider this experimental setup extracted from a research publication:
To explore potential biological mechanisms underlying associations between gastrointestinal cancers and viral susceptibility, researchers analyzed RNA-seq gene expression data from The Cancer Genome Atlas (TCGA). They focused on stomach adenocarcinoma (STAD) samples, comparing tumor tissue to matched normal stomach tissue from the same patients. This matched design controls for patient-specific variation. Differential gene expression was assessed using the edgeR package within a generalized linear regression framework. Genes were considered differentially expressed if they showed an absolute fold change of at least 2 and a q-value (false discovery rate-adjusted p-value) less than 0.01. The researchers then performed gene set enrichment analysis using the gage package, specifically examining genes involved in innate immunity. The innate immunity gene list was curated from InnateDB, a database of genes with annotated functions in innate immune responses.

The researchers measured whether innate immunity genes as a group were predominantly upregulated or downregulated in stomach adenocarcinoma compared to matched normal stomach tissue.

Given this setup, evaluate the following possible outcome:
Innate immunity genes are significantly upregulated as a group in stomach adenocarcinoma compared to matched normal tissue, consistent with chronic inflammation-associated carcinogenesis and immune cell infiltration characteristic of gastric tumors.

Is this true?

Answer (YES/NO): NO